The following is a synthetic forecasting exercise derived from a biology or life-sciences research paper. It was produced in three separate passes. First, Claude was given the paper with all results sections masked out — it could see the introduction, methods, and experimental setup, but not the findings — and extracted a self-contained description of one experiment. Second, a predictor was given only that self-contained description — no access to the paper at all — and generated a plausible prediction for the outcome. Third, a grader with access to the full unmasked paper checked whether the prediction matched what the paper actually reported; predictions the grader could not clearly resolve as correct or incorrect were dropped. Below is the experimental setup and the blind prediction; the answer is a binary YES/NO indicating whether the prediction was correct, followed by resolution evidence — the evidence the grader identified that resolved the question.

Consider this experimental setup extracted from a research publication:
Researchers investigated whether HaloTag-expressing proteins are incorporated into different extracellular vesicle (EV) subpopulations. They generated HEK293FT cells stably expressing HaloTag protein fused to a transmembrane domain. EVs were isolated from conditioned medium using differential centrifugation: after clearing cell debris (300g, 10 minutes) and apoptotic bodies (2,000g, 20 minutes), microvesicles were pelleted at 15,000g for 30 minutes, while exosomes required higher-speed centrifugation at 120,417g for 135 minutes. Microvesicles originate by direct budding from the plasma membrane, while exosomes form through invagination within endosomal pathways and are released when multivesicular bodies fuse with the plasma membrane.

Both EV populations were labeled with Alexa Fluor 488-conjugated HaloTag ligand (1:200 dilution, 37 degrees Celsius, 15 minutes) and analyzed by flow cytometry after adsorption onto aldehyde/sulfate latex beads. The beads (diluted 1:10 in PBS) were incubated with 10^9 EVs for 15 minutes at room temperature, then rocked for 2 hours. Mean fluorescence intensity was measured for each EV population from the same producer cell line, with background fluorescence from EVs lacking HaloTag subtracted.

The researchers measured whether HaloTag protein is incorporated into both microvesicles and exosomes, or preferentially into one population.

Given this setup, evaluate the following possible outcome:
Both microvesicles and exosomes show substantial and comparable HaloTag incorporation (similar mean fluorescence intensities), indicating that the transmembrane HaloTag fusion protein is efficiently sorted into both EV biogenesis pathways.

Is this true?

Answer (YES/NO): YES